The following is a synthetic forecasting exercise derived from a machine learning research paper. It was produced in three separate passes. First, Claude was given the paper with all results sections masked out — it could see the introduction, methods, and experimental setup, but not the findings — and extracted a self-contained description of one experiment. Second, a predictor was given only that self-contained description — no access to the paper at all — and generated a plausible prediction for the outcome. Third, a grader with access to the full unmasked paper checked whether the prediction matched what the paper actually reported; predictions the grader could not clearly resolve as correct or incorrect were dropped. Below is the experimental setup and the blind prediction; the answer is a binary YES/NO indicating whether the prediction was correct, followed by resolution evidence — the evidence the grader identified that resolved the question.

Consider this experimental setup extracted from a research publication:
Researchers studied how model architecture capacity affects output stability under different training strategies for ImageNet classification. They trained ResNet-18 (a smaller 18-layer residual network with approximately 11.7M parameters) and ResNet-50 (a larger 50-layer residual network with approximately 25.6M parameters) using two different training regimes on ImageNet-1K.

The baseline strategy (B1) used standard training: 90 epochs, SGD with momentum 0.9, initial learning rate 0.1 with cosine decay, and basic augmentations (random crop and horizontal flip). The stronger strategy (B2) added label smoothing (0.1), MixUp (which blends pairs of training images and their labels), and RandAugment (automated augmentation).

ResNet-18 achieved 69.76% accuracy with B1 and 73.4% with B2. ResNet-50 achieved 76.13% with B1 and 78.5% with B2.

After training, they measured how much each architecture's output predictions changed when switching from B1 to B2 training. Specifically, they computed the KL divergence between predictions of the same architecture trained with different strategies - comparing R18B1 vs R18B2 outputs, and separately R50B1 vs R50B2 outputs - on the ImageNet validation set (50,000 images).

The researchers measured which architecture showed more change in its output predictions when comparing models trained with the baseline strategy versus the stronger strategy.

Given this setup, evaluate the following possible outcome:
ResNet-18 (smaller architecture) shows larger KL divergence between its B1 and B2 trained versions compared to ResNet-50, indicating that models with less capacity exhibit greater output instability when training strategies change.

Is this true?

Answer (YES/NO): NO